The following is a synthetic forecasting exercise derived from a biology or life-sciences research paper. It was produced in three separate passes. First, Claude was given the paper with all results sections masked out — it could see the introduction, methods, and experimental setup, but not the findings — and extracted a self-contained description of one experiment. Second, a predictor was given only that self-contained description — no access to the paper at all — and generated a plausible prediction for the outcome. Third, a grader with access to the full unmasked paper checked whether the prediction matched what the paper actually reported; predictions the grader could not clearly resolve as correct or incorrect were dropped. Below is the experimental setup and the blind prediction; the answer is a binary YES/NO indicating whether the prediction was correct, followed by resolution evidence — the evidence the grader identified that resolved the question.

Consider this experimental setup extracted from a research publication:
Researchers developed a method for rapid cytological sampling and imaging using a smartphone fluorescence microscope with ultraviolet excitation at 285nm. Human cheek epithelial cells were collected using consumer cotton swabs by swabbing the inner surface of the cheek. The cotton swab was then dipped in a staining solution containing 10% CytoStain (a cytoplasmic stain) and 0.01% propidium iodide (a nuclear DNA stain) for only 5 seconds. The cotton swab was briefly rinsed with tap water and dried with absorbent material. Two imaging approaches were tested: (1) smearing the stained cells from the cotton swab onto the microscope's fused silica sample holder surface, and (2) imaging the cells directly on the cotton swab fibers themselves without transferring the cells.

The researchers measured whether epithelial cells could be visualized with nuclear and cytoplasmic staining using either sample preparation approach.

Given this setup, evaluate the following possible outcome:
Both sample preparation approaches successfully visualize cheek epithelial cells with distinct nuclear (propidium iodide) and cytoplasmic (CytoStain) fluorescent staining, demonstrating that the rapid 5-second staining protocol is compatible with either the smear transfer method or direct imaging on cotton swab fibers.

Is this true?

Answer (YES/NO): YES